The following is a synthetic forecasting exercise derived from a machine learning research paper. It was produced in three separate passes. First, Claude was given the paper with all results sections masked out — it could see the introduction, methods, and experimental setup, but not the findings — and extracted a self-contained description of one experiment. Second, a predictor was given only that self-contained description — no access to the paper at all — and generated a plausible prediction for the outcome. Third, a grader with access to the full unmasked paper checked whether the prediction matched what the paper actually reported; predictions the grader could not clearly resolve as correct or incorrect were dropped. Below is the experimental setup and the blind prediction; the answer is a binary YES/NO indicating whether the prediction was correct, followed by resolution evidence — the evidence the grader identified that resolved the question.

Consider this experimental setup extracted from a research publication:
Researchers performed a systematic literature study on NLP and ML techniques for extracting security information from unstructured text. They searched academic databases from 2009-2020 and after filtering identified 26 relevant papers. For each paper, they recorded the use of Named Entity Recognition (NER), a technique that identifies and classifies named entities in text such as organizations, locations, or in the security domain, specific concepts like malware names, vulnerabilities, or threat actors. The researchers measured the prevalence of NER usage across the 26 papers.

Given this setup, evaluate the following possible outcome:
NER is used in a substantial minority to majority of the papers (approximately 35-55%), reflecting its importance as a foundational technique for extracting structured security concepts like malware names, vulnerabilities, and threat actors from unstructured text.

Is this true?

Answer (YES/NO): YES